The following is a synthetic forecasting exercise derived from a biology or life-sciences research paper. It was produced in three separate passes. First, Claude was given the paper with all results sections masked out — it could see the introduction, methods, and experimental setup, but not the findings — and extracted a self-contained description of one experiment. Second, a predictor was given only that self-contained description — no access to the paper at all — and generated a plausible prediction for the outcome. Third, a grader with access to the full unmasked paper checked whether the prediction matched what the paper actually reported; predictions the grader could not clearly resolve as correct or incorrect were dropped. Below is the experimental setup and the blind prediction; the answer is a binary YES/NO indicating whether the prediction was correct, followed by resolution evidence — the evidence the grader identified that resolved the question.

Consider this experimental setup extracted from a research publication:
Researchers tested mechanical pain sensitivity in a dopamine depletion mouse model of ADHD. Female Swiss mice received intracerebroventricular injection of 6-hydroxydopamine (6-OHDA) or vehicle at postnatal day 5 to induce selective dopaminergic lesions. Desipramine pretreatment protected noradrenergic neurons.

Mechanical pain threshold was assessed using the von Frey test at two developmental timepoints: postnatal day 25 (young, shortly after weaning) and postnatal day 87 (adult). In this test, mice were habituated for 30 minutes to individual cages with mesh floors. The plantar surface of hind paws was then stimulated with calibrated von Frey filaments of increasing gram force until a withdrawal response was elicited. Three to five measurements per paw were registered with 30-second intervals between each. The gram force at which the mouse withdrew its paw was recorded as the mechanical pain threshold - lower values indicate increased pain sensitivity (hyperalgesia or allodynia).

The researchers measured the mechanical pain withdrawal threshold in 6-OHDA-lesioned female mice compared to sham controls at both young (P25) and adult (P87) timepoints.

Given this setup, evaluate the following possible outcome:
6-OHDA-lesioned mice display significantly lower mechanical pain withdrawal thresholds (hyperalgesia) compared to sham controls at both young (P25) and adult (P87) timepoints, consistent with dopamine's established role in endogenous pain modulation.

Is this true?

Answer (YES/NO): YES